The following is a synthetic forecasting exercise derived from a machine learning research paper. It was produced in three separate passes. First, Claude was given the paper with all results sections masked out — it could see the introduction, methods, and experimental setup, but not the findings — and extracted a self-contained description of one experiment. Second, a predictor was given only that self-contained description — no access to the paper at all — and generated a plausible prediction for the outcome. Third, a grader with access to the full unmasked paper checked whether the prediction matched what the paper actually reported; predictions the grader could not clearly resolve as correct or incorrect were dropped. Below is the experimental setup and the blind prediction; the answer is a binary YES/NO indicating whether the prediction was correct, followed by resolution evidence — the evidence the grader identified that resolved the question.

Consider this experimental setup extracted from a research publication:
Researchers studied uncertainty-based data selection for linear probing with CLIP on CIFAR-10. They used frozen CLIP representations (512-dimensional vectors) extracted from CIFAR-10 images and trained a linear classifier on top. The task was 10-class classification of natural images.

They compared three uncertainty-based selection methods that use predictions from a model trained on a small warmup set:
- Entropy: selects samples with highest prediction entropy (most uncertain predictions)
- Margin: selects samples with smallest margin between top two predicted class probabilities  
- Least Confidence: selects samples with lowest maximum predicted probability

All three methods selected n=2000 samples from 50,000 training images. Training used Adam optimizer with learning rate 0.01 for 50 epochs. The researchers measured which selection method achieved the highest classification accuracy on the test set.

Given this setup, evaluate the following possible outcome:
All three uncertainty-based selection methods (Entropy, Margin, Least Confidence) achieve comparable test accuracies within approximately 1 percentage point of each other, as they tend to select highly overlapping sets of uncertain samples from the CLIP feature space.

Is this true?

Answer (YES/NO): NO